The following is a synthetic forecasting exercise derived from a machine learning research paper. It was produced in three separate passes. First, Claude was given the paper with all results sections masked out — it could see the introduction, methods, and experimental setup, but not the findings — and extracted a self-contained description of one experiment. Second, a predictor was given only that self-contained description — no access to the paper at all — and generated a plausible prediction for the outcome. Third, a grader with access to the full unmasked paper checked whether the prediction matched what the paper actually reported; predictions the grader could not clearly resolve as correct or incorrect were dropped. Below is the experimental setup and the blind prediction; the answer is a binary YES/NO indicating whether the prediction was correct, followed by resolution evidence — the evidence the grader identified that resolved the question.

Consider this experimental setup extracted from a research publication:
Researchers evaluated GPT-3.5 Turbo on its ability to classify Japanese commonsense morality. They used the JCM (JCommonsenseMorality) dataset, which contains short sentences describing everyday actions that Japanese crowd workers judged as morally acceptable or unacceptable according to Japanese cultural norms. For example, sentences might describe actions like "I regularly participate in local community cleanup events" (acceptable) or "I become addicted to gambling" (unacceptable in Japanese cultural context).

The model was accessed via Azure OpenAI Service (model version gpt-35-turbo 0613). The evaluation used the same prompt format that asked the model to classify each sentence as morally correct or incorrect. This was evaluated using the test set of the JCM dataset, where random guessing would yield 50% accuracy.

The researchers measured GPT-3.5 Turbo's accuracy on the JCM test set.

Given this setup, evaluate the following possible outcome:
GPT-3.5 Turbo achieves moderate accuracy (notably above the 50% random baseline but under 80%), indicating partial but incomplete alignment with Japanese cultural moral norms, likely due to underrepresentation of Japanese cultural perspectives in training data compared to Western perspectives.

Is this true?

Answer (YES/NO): YES